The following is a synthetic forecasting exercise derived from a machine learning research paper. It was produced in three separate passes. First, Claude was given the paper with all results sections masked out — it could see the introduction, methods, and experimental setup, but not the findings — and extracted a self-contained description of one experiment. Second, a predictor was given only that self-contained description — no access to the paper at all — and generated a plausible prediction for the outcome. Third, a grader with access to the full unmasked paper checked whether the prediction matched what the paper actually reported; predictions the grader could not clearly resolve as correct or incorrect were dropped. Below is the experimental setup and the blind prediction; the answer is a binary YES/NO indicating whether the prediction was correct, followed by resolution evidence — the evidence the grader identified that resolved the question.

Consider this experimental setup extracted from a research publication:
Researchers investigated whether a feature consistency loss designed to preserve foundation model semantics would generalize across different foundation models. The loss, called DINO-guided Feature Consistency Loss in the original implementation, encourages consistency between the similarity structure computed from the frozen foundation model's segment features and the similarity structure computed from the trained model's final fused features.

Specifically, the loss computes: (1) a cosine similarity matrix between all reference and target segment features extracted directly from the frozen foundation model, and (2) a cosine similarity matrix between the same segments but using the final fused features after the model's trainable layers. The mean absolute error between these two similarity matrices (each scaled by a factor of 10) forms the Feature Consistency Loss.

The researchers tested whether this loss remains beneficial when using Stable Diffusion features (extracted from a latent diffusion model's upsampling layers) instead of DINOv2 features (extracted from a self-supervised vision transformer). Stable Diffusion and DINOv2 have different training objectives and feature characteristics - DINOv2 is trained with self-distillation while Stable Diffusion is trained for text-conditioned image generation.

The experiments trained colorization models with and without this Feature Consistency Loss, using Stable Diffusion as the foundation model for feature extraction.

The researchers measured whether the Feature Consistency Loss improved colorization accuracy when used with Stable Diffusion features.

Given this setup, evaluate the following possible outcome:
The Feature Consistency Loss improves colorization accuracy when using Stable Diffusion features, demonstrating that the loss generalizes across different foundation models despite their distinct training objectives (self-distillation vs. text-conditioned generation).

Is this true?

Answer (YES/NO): YES